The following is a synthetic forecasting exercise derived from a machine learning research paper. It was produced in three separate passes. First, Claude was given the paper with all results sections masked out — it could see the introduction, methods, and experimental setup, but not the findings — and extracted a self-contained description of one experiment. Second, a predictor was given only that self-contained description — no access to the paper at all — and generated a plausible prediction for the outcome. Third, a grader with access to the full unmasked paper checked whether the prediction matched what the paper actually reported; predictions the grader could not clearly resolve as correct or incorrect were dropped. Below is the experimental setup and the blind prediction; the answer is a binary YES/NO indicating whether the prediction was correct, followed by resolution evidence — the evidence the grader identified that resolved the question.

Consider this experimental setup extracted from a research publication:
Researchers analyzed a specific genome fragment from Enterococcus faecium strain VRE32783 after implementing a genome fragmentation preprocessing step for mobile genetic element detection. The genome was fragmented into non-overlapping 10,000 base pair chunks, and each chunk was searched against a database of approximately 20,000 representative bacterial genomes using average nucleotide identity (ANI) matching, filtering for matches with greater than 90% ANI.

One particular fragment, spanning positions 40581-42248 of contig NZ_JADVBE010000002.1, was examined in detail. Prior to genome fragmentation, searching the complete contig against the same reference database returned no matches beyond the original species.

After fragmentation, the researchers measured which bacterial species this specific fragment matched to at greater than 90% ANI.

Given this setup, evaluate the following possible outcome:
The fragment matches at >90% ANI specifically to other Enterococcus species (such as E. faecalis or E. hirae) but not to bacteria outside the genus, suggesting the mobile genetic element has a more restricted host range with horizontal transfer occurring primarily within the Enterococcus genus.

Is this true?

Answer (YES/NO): NO